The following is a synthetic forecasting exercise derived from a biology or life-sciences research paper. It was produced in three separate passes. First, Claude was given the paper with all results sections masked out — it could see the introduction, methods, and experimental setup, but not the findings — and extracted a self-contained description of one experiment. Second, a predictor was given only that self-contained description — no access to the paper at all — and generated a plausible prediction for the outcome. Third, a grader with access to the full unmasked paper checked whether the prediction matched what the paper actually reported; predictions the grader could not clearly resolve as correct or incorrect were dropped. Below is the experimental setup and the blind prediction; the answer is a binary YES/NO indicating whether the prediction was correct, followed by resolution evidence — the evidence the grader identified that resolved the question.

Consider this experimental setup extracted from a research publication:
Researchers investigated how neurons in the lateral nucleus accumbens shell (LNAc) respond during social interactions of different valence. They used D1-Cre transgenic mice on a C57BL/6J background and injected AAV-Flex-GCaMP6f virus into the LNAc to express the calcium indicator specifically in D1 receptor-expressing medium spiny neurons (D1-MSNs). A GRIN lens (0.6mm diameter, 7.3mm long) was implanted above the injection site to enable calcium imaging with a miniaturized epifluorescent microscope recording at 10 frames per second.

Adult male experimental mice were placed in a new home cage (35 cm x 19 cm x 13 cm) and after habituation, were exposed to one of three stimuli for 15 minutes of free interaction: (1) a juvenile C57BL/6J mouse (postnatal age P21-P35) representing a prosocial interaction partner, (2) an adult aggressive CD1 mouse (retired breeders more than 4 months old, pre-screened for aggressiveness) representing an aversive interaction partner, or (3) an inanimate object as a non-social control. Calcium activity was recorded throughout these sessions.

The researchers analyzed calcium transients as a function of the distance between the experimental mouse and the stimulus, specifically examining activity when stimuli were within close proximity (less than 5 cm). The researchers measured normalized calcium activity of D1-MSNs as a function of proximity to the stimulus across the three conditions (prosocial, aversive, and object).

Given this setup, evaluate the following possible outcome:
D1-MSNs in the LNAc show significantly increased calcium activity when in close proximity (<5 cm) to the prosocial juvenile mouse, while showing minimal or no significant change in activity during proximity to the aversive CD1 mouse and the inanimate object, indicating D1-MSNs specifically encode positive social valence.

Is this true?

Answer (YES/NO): NO